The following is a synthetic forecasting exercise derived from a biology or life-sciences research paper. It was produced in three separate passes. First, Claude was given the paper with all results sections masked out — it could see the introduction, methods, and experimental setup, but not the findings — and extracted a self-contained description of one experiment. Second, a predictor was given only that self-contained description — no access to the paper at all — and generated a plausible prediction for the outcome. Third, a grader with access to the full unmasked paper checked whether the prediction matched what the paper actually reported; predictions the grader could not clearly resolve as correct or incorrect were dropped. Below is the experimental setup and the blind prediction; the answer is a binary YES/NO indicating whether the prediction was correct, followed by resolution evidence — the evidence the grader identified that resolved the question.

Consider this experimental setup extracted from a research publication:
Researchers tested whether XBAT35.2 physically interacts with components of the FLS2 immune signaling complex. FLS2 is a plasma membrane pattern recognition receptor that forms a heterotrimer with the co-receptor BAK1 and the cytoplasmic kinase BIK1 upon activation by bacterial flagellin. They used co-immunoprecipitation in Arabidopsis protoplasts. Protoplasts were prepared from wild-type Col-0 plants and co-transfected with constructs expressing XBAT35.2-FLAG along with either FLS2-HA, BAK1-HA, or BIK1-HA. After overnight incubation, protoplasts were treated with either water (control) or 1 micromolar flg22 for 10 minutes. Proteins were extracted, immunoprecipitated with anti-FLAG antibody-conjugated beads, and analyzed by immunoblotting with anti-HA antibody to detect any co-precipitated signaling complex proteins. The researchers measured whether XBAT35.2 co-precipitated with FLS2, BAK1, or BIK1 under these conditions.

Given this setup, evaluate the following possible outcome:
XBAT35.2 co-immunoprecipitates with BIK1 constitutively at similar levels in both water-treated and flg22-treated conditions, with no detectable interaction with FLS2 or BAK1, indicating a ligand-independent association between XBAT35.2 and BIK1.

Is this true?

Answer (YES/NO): NO